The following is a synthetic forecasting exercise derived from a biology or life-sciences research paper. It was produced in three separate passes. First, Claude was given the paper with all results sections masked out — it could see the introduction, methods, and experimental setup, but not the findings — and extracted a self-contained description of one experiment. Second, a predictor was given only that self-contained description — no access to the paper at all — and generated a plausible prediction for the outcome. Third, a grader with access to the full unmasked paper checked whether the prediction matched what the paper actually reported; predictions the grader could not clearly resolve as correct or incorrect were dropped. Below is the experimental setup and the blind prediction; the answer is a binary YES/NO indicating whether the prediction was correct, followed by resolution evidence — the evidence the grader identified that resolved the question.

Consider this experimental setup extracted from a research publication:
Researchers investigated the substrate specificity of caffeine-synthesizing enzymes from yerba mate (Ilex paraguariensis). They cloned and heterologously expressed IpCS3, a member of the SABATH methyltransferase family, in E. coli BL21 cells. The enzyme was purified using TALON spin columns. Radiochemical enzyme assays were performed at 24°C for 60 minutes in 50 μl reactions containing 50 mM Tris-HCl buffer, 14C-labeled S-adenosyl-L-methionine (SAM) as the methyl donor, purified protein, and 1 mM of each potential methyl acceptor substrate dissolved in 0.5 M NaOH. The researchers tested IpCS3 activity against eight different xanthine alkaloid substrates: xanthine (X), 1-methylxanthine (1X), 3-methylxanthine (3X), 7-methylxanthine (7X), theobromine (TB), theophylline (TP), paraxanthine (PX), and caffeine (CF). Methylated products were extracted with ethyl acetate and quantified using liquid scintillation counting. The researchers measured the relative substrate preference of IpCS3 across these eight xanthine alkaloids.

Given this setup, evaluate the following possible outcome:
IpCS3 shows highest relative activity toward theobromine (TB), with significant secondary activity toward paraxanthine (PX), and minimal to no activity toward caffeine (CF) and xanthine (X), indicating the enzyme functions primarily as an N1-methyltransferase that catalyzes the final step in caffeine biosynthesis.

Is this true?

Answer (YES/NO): YES